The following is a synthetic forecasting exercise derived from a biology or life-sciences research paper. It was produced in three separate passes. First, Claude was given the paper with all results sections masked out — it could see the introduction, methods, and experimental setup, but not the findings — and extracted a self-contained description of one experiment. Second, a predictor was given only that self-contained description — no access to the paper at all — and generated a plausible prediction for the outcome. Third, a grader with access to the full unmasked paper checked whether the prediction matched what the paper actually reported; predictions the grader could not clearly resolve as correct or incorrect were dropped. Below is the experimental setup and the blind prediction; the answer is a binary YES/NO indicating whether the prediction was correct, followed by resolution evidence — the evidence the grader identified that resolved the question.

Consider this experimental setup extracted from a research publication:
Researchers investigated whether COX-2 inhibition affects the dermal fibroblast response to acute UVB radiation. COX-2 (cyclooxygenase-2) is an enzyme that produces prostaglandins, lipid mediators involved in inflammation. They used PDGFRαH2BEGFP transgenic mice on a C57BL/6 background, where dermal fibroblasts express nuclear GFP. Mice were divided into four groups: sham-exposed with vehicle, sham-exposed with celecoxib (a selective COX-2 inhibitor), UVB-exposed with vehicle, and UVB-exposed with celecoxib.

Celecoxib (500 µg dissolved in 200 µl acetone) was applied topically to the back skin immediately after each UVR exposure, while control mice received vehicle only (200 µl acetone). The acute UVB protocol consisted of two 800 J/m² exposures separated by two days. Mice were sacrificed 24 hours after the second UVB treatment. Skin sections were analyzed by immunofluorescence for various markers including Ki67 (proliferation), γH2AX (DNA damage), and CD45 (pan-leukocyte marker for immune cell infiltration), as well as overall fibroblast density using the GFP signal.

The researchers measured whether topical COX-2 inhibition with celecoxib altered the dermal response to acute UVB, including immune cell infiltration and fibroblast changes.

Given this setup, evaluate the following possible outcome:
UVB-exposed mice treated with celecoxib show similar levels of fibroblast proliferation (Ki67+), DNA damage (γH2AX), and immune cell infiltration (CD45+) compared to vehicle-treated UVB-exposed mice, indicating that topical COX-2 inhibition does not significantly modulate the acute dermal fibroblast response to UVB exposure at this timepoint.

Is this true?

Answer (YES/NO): NO